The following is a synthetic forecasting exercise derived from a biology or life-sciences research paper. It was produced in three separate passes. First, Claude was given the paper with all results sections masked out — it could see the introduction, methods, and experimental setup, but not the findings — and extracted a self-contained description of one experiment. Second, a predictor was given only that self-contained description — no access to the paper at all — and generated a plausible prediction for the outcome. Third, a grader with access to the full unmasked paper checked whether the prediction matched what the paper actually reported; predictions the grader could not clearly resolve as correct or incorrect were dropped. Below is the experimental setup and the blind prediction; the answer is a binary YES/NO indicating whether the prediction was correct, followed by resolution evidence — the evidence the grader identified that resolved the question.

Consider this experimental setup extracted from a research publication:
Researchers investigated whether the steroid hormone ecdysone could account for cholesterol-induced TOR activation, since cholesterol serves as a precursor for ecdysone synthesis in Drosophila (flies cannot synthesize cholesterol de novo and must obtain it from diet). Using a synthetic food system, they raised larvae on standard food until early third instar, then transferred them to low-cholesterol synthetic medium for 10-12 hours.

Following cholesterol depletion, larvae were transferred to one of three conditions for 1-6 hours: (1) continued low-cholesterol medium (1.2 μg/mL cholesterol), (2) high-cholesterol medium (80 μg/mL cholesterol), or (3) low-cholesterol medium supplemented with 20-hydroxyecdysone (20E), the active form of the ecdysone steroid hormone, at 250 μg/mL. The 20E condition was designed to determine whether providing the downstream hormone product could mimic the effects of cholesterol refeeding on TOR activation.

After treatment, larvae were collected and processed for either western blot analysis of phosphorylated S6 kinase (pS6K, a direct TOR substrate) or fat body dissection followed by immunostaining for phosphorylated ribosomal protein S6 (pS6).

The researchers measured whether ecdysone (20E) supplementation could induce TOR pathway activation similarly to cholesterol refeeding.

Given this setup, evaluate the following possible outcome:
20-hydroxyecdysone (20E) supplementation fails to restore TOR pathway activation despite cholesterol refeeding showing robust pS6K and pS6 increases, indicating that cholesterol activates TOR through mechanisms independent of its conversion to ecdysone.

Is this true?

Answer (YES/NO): YES